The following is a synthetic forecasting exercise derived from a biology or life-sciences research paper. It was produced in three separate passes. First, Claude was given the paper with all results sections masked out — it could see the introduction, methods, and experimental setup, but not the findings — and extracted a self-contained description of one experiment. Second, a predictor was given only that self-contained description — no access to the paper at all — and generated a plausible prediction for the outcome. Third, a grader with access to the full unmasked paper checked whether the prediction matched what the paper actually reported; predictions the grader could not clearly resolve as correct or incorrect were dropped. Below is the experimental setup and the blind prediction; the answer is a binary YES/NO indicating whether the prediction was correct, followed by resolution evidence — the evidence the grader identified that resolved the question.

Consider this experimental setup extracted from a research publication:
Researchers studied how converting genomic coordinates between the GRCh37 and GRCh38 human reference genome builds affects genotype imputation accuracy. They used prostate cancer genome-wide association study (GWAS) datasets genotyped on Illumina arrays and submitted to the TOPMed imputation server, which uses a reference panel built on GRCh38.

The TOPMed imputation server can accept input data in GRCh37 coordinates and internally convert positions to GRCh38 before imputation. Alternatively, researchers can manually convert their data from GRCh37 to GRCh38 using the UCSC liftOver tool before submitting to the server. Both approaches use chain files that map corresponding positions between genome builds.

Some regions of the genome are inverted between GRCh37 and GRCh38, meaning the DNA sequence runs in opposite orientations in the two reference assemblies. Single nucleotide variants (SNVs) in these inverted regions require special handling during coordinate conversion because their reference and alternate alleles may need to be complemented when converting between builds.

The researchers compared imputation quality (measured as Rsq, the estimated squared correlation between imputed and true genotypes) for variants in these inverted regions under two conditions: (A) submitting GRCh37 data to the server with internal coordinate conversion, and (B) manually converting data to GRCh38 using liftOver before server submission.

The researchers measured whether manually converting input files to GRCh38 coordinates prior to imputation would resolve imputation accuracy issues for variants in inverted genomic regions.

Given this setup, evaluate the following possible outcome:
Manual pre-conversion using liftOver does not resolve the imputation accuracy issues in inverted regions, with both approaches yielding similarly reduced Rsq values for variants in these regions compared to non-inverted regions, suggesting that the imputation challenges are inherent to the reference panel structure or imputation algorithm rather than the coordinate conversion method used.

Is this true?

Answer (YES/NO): NO